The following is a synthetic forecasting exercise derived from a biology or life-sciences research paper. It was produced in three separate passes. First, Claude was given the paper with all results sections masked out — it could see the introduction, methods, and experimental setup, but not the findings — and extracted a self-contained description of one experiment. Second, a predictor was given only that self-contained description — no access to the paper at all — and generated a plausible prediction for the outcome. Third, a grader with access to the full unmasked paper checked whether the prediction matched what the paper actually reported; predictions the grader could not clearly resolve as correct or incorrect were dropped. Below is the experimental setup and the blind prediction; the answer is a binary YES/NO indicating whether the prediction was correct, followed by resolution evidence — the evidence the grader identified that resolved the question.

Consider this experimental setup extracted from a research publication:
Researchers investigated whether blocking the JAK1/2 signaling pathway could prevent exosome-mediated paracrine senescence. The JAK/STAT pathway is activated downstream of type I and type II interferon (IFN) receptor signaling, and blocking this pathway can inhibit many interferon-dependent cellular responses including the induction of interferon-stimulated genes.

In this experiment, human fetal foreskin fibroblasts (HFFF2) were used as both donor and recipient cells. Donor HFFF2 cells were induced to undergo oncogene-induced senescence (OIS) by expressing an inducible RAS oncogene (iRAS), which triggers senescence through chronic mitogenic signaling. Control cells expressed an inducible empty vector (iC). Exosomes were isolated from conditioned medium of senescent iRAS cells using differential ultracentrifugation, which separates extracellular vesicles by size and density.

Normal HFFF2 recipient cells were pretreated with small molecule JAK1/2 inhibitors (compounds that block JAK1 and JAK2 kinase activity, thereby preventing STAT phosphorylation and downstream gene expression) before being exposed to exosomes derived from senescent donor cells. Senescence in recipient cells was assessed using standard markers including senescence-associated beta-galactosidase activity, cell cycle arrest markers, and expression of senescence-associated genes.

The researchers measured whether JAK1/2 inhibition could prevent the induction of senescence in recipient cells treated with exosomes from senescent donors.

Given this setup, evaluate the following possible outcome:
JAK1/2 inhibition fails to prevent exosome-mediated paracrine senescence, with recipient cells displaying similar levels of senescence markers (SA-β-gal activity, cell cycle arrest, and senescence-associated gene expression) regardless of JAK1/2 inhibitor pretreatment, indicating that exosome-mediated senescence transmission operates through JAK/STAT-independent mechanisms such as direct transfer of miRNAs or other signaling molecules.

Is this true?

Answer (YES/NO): YES